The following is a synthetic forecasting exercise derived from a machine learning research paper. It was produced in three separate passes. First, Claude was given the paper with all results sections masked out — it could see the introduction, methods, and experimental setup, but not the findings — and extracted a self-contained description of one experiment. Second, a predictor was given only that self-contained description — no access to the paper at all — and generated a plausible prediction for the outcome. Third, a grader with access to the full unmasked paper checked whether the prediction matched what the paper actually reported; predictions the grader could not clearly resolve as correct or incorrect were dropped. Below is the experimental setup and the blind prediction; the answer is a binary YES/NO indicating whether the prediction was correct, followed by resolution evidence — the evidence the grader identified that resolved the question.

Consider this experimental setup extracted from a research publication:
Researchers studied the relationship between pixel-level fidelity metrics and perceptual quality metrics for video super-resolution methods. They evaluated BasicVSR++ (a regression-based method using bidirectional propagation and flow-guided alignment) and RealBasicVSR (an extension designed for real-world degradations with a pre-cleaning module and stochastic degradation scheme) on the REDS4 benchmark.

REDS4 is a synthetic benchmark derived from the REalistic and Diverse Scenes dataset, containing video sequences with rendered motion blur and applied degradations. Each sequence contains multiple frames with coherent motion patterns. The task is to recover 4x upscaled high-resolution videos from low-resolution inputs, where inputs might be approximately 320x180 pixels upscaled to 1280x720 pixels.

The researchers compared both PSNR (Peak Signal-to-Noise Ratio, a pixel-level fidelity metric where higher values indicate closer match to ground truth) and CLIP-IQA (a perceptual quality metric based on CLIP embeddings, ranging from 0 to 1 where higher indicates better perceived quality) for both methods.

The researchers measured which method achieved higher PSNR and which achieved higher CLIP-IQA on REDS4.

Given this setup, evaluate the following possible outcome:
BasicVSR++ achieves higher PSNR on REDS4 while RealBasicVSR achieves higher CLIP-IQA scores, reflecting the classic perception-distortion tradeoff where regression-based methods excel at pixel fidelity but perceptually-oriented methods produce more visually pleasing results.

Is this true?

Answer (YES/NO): YES